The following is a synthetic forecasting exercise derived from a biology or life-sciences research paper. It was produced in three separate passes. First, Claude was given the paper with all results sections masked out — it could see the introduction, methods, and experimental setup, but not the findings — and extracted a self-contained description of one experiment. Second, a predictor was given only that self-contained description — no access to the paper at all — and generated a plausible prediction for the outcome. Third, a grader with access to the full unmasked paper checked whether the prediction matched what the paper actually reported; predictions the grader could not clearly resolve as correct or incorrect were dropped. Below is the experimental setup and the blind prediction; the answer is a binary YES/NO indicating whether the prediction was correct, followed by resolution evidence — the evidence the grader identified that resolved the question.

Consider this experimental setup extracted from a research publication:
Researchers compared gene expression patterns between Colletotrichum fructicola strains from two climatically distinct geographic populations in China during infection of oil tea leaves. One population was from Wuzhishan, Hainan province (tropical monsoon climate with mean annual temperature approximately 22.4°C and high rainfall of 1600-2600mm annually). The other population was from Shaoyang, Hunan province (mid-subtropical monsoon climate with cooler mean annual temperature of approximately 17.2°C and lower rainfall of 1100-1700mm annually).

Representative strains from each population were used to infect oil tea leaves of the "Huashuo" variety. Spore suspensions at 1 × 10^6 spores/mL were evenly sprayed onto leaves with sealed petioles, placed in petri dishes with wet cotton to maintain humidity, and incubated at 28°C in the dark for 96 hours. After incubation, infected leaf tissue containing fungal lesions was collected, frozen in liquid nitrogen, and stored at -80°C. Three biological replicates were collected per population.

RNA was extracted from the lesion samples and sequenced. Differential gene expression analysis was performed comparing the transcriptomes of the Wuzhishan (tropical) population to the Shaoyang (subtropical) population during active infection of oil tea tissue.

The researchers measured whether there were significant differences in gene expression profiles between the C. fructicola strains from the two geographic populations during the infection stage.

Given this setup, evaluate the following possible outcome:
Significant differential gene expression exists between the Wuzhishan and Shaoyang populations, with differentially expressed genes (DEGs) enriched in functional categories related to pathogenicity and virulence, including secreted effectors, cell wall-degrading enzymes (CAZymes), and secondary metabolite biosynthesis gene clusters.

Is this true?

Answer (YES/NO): NO